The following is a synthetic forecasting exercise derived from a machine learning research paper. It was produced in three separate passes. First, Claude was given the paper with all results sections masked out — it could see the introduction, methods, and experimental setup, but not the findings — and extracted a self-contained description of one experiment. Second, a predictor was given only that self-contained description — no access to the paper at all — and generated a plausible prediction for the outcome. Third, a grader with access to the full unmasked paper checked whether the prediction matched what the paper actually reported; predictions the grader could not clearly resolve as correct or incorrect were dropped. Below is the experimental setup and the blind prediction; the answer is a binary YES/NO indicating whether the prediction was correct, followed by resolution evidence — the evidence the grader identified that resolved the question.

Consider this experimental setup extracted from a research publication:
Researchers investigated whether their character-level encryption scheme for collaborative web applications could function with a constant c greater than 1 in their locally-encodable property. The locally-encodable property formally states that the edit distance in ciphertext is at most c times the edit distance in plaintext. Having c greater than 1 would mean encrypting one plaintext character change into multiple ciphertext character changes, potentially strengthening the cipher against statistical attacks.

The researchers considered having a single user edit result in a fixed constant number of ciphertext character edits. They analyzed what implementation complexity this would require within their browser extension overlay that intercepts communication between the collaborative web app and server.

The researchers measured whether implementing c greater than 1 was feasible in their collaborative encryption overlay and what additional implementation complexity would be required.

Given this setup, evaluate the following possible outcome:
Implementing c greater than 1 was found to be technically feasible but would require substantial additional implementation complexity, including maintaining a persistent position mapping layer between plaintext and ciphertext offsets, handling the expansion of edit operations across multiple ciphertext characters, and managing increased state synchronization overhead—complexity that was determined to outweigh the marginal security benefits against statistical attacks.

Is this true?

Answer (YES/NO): NO